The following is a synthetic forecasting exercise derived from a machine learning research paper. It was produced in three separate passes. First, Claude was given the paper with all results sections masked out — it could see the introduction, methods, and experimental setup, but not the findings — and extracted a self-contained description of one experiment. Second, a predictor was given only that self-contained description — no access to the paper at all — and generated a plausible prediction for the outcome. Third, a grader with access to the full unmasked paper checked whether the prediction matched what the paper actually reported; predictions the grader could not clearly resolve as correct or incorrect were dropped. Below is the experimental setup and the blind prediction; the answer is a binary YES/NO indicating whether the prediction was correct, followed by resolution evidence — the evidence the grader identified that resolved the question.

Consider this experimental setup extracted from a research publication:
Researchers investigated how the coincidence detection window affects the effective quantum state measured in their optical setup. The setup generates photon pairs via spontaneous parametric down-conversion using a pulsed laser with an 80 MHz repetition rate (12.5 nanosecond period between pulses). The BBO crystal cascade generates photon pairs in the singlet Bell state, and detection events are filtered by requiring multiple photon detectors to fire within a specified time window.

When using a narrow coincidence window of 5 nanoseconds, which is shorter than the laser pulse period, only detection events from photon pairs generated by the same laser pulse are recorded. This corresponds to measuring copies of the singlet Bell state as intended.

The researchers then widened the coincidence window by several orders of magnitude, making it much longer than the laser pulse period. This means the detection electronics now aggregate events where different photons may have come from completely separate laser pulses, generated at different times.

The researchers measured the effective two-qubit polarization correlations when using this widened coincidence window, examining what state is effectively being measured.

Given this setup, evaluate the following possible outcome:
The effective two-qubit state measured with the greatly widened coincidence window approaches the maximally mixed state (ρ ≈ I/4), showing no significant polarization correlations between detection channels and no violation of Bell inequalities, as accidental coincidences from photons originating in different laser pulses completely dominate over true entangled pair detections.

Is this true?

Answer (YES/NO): YES